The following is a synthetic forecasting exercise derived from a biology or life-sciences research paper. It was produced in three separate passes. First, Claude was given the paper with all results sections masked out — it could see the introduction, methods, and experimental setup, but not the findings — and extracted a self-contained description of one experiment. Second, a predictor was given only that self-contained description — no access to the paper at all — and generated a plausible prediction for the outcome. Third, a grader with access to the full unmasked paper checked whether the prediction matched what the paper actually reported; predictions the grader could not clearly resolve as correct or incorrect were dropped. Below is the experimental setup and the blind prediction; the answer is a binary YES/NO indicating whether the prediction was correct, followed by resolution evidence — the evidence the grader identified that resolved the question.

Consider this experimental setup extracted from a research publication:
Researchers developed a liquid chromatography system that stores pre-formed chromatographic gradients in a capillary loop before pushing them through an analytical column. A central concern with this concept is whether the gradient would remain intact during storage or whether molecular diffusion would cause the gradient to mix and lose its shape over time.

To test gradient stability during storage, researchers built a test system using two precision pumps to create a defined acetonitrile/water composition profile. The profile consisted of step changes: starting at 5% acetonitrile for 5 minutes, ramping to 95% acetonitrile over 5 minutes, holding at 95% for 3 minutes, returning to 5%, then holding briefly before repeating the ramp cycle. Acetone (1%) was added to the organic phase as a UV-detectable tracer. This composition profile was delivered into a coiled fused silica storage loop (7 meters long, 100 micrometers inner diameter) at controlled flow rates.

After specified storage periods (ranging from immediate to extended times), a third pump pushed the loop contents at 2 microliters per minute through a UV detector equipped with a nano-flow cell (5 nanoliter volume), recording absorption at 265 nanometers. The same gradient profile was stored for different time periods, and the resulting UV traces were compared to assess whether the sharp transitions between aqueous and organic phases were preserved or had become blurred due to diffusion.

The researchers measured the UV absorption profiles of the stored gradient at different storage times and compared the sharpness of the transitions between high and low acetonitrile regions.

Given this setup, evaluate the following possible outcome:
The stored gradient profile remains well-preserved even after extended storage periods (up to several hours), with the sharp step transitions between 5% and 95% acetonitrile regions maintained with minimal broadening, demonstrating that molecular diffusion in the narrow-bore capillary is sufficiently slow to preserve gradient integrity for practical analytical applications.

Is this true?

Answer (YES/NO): NO